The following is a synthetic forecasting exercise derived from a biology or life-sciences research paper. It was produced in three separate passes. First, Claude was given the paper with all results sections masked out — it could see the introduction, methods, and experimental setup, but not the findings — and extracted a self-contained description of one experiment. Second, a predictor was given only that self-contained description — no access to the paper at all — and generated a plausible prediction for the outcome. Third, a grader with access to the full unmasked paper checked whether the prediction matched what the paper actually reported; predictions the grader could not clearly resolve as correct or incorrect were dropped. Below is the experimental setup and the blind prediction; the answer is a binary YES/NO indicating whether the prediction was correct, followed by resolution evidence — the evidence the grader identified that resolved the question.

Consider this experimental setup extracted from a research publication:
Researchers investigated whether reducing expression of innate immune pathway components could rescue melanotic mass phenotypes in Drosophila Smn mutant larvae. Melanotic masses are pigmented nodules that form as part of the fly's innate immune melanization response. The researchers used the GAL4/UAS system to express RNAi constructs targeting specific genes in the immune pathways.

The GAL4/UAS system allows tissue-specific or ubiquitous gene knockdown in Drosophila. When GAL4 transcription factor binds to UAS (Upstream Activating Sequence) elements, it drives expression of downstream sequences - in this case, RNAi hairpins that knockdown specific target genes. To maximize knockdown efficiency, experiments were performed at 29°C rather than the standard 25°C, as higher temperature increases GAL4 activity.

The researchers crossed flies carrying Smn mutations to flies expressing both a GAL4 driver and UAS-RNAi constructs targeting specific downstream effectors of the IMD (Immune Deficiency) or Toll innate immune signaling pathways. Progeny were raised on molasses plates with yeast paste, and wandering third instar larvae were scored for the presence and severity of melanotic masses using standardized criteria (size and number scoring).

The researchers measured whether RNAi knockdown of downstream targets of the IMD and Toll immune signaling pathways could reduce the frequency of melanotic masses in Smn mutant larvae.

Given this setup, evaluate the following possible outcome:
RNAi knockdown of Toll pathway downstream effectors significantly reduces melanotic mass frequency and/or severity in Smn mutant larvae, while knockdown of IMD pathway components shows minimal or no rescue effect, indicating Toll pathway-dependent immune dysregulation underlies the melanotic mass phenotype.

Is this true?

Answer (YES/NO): NO